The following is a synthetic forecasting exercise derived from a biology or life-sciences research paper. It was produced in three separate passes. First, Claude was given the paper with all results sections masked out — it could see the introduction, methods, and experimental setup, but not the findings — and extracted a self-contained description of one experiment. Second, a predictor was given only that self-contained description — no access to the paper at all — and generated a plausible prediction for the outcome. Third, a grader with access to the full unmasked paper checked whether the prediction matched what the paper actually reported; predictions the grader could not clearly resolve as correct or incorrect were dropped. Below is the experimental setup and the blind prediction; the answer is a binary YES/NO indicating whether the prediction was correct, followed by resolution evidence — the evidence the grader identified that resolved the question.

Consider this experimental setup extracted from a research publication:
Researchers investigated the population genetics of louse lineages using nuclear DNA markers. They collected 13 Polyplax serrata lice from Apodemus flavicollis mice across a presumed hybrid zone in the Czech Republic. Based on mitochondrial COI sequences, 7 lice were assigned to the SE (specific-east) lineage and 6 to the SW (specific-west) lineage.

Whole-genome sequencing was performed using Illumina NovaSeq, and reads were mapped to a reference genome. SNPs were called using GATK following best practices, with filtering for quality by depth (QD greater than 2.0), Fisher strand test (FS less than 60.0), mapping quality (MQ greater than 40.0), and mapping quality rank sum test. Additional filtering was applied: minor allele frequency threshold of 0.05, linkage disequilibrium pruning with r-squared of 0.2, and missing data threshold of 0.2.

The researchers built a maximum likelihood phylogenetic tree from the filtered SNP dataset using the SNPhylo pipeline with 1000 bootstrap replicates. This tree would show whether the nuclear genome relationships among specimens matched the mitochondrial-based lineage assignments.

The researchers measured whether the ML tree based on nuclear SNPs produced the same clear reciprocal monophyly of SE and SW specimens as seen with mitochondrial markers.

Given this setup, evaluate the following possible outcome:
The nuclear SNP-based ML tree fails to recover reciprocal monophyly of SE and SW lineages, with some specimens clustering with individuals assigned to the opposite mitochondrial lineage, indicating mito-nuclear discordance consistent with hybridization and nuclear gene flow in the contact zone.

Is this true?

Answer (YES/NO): YES